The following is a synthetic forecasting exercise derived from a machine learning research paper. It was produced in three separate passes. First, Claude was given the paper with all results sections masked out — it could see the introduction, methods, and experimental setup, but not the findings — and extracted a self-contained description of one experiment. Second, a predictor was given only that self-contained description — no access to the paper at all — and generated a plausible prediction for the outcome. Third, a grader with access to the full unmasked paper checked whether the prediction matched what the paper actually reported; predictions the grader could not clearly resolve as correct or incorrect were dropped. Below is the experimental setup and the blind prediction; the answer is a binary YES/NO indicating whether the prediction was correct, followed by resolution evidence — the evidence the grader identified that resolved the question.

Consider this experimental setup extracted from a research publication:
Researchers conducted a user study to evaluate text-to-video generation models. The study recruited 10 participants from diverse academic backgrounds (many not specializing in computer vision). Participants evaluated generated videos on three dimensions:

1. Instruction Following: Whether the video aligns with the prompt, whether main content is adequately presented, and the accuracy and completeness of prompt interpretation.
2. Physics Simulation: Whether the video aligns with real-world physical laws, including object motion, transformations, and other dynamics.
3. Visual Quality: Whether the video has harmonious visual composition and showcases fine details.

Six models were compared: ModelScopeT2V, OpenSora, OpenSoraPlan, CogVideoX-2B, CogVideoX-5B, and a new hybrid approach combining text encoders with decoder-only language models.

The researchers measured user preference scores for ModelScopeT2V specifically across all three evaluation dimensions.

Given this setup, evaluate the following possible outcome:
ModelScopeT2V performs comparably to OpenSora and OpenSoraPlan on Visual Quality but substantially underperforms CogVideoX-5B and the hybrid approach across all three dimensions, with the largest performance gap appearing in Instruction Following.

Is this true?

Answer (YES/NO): NO